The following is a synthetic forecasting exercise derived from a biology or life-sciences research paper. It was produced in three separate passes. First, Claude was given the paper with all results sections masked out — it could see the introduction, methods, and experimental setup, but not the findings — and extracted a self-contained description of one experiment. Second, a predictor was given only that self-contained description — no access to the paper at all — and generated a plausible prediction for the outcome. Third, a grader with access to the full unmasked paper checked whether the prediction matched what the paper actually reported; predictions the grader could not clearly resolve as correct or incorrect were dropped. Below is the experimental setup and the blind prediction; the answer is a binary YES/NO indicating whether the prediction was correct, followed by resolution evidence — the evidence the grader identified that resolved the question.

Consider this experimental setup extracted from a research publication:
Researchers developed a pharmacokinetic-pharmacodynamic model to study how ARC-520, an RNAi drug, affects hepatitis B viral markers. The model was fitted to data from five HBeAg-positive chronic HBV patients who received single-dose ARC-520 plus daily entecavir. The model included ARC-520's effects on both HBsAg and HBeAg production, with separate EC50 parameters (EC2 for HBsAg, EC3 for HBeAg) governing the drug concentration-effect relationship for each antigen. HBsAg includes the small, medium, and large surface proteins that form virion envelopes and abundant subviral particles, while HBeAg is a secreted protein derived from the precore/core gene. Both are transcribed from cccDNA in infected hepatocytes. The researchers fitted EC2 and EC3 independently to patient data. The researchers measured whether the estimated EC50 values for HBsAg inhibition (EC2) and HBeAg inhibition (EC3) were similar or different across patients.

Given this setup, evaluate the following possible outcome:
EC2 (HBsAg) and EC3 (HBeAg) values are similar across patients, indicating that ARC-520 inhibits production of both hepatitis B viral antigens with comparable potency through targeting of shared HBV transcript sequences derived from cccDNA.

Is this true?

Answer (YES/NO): NO